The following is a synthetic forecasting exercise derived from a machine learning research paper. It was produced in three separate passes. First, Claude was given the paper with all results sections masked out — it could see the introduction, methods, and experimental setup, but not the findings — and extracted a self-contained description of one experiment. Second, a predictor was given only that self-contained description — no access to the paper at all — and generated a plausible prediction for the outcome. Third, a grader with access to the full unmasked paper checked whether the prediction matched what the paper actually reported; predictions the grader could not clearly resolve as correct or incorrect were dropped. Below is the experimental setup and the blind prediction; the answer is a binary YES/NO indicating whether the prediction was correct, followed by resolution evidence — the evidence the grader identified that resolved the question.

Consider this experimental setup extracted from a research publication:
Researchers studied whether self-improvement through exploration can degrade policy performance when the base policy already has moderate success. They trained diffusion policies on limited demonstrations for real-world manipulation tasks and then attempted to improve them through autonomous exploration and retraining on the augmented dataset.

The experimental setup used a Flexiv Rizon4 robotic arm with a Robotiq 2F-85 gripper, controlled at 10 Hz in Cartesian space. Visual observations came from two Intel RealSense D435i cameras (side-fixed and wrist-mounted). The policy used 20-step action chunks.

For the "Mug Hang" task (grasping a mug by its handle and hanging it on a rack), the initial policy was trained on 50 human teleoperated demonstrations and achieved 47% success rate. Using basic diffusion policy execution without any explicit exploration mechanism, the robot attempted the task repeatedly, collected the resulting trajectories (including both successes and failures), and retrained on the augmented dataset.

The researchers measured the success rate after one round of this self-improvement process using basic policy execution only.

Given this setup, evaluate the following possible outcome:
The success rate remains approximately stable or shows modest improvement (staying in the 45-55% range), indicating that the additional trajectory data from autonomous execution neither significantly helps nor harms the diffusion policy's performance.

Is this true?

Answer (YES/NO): NO